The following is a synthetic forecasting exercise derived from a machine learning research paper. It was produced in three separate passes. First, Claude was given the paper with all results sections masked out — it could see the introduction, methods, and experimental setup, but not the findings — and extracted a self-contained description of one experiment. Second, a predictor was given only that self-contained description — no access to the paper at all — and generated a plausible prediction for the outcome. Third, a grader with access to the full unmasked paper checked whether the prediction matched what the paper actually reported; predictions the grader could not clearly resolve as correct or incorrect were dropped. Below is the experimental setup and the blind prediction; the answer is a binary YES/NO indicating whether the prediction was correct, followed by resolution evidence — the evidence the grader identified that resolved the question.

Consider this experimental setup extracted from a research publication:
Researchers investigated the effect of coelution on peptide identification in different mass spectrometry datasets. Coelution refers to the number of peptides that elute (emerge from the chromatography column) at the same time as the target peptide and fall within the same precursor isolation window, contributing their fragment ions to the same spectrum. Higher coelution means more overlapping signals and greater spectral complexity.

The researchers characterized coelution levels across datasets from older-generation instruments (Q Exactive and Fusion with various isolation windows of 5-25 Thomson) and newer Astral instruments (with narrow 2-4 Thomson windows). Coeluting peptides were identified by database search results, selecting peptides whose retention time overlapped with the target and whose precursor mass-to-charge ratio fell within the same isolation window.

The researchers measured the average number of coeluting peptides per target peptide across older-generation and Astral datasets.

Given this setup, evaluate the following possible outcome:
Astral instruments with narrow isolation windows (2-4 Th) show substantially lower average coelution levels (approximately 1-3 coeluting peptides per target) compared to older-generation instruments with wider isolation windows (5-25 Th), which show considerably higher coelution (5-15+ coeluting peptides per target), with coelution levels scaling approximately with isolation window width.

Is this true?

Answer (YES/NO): NO